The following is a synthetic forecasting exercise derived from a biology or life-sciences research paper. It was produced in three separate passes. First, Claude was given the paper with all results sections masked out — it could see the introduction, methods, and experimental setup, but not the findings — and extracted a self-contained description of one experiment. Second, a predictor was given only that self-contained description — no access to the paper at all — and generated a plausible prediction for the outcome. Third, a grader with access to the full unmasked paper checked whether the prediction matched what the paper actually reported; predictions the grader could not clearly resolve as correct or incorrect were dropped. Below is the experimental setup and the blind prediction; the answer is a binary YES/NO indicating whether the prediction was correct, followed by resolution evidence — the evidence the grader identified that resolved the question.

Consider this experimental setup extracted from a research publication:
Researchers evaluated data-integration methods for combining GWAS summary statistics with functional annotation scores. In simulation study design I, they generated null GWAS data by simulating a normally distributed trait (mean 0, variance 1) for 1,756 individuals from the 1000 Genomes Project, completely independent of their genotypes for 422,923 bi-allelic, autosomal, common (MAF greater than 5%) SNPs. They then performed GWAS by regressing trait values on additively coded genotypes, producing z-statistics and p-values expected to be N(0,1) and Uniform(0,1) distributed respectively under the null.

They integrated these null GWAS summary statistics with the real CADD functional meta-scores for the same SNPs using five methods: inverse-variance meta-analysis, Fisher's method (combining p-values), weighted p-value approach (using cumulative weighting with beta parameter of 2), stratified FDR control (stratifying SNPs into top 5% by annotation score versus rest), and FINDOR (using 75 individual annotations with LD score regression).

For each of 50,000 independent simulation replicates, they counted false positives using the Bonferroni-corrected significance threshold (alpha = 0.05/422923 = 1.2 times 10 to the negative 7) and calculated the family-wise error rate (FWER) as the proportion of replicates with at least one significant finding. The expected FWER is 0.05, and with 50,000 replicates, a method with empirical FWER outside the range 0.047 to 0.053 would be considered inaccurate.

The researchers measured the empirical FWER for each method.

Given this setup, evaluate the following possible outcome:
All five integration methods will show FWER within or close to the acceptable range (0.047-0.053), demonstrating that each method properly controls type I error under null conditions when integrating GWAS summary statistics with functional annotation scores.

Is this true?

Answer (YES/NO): YES